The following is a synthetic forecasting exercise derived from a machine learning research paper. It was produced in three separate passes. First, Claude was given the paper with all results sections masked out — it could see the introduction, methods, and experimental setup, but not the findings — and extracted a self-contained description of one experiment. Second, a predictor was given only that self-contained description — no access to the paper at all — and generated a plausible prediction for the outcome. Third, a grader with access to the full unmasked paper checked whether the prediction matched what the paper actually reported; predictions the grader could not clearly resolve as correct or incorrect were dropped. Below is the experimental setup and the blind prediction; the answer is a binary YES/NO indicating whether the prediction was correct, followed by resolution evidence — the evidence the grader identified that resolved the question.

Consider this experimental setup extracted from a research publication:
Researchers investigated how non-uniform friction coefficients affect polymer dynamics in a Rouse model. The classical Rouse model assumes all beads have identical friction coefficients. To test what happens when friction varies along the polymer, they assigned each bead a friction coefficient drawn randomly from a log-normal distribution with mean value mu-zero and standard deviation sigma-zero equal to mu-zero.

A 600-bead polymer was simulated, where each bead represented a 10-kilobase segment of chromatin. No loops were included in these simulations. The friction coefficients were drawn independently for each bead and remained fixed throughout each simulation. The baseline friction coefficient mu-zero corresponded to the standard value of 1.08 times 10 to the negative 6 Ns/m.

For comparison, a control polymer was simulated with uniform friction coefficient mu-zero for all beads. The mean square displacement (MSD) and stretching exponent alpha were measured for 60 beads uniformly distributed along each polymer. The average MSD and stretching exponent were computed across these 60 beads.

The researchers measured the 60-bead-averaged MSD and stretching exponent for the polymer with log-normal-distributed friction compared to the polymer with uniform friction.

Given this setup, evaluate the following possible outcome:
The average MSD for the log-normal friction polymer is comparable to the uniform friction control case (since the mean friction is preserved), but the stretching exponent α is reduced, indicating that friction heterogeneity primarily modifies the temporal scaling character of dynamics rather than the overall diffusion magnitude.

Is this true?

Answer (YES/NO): NO